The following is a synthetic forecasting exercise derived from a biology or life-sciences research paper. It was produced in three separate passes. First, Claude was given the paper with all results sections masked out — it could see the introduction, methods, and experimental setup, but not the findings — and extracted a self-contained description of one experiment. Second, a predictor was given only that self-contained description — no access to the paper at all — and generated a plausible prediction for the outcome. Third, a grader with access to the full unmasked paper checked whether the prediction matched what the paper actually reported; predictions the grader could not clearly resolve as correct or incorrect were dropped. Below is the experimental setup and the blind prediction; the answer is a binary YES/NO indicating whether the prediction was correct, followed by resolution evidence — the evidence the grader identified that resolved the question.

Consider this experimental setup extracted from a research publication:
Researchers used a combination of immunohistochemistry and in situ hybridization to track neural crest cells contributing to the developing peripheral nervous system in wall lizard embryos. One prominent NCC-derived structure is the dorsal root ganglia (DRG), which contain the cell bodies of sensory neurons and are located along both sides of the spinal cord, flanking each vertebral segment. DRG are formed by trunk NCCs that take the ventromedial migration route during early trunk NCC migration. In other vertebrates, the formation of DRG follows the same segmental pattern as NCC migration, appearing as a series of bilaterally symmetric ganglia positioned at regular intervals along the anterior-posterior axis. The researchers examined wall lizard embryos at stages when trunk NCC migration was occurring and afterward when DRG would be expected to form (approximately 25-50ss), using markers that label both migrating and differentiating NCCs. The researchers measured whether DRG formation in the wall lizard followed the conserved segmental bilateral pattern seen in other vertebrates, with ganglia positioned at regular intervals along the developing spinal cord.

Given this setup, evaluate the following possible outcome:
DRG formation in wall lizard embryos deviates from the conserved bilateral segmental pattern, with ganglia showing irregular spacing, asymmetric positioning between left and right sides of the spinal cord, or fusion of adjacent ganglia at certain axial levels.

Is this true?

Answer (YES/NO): NO